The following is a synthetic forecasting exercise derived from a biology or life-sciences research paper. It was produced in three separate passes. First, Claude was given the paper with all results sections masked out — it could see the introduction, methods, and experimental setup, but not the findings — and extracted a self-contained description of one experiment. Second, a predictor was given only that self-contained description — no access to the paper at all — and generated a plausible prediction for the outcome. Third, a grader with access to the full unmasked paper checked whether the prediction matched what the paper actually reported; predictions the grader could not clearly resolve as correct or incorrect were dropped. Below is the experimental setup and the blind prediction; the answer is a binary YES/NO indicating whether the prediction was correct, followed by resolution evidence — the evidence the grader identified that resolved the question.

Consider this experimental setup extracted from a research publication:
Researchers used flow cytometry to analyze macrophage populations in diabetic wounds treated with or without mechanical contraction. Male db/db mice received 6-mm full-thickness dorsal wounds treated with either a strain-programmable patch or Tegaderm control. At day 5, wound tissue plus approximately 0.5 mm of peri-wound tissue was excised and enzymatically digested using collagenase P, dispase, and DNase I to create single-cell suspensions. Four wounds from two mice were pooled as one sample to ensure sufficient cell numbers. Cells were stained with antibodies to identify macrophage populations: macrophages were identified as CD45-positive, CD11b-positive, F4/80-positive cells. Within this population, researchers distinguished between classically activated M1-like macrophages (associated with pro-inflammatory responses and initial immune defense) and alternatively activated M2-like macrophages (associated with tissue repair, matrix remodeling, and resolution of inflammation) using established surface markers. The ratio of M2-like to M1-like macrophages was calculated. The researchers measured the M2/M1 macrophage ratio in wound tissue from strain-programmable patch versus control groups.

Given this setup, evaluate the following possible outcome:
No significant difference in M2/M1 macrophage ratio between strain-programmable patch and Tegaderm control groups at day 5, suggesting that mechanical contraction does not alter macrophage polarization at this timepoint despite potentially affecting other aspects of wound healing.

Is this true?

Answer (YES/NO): NO